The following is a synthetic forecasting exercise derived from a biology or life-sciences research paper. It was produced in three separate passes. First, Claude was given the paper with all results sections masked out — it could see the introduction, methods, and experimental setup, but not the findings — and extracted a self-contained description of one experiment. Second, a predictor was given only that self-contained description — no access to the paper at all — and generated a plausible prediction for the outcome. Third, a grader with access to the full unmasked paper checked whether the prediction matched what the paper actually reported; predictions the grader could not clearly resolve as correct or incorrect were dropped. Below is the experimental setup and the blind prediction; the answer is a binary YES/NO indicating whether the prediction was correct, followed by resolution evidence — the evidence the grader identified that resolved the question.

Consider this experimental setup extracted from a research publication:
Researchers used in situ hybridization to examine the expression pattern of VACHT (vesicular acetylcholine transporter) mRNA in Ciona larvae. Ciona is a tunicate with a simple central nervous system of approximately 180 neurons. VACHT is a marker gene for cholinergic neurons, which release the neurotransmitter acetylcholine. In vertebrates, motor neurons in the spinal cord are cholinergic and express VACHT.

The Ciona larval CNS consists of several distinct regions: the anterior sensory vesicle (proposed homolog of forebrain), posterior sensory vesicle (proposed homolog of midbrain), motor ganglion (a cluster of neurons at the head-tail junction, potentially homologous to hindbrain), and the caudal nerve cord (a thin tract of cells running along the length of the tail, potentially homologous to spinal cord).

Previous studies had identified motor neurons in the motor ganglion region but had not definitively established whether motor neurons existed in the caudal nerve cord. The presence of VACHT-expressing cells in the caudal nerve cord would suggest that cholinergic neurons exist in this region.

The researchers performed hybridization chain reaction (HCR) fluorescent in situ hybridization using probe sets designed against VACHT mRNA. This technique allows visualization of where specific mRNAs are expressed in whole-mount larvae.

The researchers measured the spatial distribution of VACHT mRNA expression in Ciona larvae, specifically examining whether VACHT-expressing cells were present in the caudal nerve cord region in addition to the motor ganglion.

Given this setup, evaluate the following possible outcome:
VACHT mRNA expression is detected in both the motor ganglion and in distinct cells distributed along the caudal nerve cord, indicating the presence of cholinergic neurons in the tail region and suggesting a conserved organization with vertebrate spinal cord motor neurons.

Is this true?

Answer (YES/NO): YES